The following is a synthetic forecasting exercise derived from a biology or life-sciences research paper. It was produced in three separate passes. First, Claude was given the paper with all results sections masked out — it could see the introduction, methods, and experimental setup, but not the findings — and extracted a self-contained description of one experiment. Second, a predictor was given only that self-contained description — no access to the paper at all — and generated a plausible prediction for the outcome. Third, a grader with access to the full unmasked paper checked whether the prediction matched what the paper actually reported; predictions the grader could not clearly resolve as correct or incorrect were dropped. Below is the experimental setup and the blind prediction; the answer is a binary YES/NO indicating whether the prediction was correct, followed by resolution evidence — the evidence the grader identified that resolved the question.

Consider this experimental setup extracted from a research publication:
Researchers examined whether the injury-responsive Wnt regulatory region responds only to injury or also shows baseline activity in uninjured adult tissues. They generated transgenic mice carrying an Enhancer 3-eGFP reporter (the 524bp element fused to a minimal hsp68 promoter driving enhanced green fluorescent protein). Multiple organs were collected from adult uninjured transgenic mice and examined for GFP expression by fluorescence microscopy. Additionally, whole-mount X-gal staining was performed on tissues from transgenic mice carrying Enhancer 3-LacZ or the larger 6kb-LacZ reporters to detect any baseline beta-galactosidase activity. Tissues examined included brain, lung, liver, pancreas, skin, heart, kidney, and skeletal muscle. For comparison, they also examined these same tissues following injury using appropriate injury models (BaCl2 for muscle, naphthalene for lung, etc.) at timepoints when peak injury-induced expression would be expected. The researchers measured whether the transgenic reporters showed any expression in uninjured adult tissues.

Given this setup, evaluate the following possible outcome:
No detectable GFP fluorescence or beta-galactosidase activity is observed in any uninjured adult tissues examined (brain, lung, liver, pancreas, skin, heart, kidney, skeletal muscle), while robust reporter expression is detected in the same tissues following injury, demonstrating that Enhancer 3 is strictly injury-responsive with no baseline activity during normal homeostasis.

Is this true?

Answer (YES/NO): YES